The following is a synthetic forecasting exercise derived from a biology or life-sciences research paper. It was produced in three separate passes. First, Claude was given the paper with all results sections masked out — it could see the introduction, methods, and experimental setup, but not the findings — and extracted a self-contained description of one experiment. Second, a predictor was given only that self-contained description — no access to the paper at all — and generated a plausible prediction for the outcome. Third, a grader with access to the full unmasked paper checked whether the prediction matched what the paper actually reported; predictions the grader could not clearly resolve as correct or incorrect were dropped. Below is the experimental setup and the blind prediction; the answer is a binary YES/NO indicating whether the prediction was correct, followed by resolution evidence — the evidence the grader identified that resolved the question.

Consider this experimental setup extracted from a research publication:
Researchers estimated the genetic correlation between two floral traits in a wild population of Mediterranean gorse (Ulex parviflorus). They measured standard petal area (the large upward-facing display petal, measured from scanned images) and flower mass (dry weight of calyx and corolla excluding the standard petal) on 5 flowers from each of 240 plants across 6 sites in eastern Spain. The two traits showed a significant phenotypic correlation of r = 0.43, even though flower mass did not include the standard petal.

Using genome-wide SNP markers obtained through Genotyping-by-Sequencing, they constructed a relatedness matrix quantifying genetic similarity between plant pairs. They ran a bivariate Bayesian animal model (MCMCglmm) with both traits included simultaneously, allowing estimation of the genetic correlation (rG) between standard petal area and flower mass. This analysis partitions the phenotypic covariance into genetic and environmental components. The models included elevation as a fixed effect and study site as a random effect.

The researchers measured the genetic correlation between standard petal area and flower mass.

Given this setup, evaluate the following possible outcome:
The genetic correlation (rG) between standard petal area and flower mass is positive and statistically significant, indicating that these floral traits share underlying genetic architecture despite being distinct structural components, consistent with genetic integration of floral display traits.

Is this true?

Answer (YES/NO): NO